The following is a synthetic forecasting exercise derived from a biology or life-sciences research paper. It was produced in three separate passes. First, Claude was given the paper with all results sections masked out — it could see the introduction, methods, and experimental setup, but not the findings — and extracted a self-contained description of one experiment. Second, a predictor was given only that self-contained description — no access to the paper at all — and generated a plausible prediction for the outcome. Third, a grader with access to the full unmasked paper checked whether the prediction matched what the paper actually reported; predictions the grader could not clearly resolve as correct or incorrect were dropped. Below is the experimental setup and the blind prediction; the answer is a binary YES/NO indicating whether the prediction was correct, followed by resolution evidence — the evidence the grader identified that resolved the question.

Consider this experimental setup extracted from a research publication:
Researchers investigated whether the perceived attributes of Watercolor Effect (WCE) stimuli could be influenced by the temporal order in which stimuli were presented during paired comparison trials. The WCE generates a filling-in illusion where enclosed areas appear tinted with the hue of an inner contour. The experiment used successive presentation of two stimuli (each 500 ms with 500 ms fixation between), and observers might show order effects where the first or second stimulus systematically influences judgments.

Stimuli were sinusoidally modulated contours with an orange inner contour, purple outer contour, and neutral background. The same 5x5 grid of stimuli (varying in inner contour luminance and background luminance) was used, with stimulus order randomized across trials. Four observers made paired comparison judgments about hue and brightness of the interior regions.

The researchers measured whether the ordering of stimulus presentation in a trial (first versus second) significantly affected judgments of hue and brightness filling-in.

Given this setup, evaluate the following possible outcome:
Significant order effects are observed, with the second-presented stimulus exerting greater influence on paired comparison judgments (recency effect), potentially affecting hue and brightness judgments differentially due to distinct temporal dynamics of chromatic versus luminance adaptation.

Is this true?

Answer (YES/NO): NO